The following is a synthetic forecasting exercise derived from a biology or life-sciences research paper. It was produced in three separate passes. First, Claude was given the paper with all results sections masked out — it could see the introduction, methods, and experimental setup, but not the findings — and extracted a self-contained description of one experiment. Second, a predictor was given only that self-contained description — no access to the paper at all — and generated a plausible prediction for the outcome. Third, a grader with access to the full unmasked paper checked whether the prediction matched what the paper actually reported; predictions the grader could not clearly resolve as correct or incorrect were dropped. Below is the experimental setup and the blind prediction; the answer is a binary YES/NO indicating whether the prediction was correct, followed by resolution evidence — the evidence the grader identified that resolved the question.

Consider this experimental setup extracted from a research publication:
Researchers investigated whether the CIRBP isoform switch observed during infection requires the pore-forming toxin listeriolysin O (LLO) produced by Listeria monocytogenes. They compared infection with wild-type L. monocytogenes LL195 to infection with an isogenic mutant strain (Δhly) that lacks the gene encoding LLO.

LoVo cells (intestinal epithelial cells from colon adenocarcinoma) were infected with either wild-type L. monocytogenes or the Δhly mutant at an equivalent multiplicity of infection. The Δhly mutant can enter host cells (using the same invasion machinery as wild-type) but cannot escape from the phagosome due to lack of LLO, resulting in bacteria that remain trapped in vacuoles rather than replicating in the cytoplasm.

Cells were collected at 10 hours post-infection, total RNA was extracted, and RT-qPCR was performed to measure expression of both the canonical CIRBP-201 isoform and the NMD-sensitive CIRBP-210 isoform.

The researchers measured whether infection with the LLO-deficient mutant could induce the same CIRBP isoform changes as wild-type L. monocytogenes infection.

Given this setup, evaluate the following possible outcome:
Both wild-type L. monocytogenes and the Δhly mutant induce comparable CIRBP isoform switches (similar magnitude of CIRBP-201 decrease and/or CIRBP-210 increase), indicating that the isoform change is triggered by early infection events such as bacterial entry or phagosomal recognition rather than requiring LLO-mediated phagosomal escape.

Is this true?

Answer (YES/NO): NO